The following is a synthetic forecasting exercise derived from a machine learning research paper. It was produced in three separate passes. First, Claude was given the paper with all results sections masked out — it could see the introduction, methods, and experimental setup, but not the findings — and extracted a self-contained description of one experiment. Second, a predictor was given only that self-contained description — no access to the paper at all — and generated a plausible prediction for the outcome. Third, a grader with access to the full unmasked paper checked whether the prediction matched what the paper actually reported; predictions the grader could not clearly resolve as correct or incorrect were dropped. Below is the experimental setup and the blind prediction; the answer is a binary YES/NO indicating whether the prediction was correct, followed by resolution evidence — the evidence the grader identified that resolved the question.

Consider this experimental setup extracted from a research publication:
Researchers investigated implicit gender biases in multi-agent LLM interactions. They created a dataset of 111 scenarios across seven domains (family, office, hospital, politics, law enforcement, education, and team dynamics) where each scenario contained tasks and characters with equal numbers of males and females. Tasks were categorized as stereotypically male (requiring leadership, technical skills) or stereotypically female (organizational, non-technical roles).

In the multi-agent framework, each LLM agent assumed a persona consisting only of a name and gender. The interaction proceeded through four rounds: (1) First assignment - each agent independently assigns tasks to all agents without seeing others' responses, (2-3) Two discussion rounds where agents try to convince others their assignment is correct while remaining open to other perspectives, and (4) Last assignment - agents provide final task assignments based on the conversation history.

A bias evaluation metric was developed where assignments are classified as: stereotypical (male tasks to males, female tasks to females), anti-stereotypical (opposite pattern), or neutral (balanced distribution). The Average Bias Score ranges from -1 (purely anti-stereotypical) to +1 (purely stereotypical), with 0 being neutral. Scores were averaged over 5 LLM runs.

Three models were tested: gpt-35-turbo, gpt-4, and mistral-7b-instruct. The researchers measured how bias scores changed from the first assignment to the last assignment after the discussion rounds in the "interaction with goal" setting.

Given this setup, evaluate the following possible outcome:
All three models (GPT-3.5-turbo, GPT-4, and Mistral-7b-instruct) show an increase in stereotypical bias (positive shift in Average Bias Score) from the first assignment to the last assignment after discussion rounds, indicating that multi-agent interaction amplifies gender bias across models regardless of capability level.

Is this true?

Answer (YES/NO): YES